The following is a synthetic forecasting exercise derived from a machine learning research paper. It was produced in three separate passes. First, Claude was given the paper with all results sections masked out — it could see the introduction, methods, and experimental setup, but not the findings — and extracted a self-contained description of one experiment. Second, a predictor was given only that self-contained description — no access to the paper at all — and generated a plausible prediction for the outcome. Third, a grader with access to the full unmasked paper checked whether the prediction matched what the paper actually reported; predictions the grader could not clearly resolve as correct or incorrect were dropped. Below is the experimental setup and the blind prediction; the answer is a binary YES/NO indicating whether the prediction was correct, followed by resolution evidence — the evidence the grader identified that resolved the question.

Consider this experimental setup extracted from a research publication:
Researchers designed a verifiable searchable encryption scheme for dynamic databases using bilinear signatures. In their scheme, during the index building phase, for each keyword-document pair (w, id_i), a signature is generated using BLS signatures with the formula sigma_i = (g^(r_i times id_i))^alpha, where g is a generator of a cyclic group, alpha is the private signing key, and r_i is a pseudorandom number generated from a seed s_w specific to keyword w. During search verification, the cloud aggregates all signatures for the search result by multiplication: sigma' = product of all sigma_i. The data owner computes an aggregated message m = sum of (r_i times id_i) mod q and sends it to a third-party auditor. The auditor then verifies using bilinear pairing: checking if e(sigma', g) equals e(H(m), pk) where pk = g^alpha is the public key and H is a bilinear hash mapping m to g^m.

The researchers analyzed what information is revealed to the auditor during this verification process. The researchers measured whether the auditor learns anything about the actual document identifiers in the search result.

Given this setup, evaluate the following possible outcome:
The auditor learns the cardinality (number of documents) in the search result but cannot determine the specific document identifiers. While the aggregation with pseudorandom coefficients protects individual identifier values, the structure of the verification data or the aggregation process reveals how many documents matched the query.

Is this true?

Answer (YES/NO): NO